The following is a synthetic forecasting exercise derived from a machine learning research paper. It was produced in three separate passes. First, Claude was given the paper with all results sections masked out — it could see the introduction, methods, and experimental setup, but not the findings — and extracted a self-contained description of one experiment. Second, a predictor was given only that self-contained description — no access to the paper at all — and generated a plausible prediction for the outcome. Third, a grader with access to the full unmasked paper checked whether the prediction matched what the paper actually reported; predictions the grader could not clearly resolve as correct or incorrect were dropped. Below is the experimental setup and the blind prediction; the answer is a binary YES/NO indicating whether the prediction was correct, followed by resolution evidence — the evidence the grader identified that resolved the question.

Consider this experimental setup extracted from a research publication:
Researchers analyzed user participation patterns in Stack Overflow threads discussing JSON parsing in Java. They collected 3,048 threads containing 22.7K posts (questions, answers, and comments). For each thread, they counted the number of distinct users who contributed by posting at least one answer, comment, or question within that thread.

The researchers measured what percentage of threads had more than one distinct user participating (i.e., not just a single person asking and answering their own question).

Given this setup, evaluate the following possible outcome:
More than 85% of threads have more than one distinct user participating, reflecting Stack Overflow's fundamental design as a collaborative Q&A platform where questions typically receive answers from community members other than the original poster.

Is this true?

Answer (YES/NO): YES